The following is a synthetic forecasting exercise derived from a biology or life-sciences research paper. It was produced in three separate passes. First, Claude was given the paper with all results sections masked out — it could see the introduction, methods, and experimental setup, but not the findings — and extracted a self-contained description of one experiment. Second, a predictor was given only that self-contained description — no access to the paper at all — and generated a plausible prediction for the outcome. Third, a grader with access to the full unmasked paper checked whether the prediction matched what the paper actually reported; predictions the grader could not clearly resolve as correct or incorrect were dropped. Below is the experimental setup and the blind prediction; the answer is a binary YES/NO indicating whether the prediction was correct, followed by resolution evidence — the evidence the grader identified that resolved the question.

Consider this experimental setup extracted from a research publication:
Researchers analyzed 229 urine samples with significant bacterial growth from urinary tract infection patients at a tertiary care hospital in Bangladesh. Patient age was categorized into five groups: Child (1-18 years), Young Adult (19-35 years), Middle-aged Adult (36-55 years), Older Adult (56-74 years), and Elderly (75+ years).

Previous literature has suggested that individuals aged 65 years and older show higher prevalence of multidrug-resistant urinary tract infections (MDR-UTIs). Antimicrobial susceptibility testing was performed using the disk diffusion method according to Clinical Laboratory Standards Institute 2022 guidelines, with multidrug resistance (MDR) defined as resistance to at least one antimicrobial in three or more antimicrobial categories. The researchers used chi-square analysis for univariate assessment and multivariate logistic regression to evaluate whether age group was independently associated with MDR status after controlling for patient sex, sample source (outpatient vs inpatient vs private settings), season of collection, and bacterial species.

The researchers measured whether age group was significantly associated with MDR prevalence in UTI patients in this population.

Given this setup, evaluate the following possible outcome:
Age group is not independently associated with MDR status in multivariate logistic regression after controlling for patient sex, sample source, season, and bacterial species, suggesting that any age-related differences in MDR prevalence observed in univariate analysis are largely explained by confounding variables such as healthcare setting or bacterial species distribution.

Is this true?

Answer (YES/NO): NO